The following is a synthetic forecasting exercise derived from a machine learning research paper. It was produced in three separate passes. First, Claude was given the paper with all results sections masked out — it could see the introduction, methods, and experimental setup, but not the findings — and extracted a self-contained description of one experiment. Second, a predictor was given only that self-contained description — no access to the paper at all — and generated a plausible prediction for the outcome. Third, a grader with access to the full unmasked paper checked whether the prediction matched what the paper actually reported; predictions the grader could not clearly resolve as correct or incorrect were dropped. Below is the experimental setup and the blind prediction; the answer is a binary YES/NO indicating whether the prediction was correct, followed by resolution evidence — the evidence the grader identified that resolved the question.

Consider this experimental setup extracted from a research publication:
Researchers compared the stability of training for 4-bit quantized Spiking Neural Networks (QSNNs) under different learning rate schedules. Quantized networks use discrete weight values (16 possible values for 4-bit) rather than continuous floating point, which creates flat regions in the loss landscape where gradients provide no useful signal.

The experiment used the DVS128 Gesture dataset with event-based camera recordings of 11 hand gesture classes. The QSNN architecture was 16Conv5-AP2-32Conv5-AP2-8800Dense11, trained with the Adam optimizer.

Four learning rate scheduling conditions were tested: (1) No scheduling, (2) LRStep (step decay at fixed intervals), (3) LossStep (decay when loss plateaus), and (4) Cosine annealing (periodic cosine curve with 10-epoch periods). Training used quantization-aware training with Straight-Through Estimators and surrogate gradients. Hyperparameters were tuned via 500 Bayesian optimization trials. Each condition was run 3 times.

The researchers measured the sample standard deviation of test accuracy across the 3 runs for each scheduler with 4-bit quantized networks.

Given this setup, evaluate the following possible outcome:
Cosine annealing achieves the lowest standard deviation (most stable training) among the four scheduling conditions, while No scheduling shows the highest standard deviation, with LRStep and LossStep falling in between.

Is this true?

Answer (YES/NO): NO